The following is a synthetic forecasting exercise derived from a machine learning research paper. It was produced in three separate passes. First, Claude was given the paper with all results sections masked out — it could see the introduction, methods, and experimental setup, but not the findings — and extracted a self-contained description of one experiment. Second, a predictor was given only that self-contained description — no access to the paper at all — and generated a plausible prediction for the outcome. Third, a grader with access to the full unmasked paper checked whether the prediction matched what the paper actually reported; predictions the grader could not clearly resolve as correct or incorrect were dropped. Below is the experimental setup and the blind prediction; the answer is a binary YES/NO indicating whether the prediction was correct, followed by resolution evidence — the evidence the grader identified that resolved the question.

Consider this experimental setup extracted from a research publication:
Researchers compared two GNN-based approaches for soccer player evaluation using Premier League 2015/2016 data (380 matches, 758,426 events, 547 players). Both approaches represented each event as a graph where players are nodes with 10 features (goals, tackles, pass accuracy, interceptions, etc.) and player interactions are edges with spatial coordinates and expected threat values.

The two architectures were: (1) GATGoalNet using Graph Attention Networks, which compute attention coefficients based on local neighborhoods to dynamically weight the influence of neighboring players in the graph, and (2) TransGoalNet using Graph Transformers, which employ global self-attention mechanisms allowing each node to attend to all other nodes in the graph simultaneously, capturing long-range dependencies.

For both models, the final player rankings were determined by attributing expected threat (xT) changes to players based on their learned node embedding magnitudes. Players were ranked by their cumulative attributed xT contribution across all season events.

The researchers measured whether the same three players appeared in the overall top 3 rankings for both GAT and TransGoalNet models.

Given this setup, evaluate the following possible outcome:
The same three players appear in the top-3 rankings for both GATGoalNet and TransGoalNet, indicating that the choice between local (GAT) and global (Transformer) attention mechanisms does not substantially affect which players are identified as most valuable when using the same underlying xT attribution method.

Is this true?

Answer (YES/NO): NO